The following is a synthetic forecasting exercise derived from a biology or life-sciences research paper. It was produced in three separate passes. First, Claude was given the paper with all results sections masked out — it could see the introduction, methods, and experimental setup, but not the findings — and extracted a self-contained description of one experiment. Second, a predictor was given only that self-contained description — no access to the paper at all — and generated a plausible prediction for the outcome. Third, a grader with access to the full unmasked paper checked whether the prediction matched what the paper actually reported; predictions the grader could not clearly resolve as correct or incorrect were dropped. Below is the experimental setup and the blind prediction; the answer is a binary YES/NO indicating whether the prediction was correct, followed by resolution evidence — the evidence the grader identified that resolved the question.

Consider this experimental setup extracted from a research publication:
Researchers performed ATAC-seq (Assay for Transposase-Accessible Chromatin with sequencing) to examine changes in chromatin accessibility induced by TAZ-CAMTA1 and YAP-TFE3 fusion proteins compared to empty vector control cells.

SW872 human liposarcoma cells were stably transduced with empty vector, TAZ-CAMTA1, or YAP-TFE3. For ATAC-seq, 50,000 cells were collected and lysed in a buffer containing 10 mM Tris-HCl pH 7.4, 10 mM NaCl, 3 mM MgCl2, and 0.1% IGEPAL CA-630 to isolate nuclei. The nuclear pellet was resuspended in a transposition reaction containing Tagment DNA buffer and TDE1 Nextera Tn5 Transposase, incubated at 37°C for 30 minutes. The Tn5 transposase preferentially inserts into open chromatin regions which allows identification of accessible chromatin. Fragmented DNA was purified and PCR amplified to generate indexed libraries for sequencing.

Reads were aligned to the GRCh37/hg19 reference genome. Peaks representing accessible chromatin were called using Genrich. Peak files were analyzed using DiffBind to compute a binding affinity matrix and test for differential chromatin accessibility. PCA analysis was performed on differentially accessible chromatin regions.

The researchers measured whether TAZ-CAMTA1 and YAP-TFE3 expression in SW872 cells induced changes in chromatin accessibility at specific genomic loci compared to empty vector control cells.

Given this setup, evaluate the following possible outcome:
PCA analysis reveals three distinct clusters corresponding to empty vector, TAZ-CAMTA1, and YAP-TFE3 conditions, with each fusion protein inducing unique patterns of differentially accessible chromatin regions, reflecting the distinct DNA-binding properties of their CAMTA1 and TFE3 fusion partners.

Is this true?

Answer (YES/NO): NO